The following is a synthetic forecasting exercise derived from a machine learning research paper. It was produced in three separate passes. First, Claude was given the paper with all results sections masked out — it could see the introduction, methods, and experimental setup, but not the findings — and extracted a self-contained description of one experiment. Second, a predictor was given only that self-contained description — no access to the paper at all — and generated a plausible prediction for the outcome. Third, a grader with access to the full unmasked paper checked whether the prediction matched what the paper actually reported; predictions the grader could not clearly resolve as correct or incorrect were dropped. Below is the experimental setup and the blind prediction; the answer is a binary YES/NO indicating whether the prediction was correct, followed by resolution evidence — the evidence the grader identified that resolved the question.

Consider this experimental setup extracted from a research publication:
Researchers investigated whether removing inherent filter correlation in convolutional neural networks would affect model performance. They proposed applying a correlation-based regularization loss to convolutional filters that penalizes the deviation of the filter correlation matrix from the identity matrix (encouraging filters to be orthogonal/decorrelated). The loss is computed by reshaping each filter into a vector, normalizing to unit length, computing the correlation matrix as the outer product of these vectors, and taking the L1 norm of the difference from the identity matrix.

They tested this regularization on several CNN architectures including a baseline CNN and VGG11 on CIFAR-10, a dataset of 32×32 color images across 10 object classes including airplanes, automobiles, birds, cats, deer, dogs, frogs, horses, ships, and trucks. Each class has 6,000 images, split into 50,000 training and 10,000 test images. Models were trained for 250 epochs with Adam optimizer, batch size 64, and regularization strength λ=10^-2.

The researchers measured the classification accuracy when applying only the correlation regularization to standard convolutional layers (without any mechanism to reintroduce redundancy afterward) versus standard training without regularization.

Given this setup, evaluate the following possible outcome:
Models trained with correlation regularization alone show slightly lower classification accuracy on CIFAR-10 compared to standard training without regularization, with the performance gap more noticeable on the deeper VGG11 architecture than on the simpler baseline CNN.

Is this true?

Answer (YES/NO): YES